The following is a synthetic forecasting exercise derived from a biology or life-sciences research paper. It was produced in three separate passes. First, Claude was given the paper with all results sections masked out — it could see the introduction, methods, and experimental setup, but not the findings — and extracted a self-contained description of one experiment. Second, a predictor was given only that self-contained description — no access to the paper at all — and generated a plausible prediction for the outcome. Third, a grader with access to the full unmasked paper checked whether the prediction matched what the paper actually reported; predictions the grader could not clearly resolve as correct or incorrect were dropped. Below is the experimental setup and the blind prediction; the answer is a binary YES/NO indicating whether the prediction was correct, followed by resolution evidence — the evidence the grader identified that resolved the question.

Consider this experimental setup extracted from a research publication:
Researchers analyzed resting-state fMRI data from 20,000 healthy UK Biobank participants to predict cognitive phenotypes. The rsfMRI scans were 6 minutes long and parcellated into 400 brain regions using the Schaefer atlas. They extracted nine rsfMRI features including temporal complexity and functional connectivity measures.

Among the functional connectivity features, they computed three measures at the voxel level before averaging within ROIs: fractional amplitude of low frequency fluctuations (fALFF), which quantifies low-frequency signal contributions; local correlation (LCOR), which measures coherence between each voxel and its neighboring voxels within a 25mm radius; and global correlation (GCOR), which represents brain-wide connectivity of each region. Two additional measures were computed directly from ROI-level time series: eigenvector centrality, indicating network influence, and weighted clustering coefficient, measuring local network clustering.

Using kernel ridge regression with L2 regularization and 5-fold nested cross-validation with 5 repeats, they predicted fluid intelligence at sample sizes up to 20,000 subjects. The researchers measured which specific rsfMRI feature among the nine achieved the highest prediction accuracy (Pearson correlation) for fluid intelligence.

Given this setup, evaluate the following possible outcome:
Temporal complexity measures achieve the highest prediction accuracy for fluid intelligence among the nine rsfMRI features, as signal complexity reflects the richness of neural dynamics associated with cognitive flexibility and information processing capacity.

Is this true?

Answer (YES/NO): NO